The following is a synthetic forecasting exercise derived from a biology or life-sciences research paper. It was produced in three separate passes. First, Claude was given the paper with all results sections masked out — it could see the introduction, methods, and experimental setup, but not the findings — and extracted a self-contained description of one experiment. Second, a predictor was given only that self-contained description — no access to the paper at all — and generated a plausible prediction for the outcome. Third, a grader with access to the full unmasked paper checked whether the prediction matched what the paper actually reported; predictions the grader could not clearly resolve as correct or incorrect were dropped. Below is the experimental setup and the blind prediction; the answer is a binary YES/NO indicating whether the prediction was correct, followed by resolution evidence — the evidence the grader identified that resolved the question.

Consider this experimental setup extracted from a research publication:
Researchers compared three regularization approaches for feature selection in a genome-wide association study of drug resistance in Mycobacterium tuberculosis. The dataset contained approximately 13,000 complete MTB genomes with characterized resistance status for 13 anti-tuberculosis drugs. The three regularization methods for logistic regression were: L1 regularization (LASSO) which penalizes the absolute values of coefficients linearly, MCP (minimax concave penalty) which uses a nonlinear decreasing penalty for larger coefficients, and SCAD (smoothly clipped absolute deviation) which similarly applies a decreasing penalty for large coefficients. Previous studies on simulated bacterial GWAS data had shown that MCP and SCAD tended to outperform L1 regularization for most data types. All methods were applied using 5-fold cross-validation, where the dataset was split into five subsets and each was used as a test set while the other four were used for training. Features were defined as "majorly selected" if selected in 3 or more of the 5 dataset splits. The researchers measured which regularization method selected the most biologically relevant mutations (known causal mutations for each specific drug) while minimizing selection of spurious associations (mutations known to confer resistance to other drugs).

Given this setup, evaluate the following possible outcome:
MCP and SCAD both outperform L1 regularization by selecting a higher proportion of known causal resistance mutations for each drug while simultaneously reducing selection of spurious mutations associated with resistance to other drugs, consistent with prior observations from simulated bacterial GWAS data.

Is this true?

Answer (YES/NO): NO